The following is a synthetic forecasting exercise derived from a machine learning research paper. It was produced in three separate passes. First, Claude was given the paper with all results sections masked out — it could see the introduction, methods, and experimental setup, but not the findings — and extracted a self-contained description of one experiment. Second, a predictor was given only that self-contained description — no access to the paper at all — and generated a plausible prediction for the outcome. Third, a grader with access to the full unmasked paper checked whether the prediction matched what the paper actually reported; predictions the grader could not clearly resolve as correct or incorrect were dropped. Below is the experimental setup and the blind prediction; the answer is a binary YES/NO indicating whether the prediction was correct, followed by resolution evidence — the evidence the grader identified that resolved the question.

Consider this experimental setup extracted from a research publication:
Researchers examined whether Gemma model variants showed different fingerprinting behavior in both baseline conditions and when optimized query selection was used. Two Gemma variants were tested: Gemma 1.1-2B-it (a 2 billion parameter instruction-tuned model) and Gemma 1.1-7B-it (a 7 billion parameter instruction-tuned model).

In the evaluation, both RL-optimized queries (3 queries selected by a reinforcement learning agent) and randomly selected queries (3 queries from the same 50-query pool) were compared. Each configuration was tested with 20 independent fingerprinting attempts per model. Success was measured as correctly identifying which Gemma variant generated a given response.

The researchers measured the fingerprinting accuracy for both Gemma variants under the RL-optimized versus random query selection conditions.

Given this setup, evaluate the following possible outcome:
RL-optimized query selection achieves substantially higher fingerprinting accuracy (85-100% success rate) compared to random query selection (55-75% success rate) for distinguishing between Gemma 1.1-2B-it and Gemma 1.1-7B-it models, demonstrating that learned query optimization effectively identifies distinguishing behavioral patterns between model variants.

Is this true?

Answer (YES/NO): NO